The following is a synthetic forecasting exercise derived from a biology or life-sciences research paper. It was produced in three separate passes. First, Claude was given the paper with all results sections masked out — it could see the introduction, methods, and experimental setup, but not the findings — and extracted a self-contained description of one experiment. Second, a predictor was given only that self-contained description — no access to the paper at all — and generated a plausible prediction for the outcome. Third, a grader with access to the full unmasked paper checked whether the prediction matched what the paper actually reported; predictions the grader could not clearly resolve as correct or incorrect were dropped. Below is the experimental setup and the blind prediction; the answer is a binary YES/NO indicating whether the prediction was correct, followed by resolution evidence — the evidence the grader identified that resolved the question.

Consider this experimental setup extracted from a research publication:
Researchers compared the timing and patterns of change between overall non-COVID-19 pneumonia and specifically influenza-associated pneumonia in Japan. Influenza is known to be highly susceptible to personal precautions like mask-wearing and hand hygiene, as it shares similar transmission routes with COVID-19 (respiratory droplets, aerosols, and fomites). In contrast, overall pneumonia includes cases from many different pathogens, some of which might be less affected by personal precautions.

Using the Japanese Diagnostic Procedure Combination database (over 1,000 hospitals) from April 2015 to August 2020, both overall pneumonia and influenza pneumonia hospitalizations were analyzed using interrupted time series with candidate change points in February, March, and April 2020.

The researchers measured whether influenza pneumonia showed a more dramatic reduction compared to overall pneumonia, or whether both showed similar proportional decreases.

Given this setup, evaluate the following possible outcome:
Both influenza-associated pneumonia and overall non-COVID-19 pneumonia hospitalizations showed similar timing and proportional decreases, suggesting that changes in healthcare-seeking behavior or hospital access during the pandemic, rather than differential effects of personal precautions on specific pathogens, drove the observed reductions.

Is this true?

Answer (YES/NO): NO